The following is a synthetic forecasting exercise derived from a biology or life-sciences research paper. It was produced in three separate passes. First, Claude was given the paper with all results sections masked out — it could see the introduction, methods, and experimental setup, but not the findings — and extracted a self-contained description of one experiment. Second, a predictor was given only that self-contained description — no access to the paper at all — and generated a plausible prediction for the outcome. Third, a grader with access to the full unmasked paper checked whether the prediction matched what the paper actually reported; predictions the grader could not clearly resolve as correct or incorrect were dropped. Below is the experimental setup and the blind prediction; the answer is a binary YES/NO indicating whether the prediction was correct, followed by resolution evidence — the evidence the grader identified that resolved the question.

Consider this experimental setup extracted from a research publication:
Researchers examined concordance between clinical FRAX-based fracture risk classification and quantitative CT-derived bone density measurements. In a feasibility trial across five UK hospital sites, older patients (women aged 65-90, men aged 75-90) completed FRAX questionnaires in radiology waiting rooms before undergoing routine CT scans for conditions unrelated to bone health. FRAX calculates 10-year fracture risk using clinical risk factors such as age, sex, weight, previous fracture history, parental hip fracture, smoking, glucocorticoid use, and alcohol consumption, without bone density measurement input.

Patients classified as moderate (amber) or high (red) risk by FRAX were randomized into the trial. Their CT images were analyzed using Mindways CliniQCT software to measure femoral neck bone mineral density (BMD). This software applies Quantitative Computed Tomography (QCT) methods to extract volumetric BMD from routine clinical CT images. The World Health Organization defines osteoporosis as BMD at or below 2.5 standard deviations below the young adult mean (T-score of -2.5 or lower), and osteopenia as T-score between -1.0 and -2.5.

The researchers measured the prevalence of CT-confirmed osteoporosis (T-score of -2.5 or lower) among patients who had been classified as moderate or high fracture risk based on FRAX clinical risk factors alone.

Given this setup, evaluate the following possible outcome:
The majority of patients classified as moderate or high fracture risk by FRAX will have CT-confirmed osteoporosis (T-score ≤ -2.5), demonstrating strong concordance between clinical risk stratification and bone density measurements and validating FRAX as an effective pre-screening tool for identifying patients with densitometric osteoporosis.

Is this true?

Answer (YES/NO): NO